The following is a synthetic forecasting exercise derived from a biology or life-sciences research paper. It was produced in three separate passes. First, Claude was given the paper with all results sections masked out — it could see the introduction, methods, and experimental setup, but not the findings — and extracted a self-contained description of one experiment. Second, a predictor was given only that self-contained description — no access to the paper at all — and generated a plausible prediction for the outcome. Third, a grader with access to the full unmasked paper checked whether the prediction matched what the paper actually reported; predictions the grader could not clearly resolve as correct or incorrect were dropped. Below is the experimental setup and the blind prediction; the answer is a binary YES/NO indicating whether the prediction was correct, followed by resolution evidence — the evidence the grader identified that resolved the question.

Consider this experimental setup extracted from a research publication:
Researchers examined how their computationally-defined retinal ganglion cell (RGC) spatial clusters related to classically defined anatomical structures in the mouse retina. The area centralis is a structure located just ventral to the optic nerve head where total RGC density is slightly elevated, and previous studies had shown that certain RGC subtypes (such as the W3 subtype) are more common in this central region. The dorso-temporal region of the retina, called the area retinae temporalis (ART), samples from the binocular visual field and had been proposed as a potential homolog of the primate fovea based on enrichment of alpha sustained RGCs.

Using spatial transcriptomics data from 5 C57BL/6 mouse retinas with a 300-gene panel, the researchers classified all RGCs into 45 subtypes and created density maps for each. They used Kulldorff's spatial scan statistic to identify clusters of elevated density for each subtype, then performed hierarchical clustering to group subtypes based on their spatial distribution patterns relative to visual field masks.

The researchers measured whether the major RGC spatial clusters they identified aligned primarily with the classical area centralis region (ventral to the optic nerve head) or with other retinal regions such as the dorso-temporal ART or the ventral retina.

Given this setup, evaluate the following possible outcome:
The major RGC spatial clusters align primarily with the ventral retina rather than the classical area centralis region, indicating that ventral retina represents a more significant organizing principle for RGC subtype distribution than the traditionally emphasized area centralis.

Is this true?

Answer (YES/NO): NO